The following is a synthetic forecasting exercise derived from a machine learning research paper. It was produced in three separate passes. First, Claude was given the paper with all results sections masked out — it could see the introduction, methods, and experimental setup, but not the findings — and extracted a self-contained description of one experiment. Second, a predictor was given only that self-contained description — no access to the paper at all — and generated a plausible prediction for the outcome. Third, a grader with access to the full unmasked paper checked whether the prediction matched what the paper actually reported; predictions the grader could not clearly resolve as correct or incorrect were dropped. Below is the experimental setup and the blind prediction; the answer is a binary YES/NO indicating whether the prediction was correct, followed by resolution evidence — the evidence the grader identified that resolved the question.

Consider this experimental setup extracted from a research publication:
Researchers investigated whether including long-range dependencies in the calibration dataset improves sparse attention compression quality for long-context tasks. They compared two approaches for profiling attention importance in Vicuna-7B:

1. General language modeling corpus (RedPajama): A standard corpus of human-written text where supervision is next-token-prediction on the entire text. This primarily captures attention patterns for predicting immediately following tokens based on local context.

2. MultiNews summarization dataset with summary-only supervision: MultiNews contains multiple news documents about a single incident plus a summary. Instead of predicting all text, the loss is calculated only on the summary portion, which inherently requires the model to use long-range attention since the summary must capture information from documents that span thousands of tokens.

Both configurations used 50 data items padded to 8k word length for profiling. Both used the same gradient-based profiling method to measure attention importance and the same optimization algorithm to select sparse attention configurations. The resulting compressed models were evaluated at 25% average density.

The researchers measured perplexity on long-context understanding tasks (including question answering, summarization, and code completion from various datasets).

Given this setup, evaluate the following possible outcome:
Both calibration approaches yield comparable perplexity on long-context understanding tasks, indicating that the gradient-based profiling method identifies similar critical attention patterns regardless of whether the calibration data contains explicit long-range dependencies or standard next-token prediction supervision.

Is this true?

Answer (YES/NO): NO